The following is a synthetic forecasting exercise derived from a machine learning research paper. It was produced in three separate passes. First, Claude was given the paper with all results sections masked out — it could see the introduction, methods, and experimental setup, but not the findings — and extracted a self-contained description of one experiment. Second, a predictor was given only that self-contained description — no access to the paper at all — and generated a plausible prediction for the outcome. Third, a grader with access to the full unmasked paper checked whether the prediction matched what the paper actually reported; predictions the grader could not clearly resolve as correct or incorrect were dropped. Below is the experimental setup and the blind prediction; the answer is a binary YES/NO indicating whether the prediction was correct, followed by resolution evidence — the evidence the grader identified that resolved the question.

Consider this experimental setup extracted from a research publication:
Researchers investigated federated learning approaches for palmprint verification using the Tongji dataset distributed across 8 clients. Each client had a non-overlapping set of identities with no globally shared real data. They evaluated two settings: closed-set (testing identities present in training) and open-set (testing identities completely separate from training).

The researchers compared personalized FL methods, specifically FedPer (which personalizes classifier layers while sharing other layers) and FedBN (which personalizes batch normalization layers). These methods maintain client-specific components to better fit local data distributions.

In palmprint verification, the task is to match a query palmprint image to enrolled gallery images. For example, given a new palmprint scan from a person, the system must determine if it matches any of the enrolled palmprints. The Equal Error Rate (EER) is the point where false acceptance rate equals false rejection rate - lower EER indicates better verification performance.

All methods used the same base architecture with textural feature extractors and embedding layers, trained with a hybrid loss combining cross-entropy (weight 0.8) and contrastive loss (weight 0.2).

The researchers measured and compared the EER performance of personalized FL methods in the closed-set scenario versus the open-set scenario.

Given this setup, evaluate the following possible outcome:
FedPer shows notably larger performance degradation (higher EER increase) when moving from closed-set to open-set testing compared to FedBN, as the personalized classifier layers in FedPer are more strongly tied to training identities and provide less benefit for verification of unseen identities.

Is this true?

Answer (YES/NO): NO